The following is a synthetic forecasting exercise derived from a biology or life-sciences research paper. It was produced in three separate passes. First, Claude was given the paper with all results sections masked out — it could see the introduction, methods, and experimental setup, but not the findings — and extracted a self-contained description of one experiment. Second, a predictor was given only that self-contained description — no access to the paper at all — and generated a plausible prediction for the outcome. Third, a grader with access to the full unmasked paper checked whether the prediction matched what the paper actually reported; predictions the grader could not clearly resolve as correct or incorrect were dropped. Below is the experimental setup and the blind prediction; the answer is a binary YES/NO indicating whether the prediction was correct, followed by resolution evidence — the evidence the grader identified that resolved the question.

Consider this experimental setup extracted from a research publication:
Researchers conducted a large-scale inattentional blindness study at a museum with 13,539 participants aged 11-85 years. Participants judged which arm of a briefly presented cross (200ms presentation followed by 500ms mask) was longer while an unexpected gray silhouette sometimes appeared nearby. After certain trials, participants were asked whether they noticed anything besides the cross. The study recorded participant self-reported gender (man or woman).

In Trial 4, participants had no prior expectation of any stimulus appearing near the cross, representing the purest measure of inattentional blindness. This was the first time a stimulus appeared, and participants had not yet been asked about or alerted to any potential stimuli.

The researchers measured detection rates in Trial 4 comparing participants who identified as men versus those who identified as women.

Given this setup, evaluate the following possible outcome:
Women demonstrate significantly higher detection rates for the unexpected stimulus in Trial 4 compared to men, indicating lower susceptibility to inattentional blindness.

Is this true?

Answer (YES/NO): NO